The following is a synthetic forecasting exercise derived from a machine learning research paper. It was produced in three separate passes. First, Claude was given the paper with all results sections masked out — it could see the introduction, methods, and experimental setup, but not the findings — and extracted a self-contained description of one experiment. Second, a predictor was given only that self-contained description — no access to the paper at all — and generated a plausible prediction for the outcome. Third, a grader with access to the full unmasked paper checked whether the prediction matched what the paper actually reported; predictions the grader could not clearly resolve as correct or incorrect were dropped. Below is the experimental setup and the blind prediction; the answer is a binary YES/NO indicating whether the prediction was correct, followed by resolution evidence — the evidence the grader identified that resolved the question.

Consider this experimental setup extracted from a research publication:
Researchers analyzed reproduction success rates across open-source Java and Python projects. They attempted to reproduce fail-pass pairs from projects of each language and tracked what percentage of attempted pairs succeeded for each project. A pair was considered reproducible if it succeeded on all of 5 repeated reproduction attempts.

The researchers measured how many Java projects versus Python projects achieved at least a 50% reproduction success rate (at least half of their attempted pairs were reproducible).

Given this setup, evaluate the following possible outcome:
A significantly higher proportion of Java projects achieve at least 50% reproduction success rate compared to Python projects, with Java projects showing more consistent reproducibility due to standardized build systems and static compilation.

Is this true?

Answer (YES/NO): NO